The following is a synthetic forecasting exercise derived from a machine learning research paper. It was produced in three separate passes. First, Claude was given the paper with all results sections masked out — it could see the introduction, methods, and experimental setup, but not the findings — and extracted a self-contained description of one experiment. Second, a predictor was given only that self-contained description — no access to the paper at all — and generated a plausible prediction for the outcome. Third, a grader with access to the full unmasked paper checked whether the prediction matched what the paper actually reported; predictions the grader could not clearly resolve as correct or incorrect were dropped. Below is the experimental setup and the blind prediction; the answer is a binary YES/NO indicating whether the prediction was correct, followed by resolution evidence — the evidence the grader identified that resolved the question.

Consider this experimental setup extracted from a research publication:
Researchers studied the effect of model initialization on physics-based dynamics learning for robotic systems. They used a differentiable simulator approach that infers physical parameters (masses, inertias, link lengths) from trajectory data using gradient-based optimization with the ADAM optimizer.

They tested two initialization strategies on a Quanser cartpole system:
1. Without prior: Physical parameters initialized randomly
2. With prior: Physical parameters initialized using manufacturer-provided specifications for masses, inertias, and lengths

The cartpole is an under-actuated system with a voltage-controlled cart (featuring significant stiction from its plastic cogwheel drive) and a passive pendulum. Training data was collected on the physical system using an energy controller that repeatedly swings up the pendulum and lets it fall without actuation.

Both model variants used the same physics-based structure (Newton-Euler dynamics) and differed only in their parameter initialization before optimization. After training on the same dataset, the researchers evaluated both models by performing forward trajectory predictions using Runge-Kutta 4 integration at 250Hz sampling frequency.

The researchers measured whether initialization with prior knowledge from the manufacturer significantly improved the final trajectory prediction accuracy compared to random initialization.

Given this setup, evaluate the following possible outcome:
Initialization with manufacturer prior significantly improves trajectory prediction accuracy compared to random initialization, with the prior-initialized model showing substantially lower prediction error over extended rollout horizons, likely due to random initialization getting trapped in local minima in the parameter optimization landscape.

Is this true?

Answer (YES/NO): NO